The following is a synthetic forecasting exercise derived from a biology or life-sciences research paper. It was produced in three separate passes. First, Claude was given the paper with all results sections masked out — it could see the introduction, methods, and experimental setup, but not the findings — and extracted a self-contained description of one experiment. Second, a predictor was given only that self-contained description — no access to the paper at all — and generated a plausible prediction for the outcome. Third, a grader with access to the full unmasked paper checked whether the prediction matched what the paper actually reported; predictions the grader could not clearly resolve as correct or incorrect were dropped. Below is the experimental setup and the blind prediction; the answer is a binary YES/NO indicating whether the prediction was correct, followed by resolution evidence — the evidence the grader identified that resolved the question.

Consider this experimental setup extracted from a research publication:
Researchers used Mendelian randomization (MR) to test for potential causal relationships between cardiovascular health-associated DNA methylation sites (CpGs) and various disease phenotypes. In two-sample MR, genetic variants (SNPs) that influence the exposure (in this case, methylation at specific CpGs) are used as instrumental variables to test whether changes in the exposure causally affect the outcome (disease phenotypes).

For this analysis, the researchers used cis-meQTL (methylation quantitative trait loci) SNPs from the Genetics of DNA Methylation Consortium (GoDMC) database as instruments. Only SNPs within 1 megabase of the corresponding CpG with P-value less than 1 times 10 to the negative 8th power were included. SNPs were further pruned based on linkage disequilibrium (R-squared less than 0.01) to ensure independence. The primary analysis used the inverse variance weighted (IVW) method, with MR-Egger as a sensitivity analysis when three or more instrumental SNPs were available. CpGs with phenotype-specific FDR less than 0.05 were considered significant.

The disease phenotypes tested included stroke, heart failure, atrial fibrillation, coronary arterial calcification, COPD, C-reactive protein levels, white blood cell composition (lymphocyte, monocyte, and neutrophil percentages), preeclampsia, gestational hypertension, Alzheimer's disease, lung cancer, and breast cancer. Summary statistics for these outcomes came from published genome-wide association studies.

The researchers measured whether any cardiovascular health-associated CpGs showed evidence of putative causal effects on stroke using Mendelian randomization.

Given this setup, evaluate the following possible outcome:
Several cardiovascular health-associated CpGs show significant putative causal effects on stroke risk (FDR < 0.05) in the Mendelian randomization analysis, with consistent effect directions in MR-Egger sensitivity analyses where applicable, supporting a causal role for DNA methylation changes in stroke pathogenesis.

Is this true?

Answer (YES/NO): YES